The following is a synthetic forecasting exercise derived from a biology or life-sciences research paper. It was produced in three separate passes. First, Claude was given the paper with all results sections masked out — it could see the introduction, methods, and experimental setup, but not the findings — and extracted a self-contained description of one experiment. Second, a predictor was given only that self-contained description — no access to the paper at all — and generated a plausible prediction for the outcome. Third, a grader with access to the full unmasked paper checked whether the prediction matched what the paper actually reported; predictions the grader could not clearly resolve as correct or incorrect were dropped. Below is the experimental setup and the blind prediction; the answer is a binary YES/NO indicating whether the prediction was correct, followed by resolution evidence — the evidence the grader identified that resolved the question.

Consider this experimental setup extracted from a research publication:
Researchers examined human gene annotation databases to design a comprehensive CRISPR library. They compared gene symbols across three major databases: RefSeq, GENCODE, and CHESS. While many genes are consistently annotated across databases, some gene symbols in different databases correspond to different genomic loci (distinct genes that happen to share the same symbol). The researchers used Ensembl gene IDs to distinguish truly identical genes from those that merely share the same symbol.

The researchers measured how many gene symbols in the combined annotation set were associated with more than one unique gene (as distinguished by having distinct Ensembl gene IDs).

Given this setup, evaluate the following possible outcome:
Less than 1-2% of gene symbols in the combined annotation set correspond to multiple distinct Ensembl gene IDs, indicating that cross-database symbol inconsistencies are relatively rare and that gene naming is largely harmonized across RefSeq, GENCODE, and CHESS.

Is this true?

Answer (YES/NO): YES